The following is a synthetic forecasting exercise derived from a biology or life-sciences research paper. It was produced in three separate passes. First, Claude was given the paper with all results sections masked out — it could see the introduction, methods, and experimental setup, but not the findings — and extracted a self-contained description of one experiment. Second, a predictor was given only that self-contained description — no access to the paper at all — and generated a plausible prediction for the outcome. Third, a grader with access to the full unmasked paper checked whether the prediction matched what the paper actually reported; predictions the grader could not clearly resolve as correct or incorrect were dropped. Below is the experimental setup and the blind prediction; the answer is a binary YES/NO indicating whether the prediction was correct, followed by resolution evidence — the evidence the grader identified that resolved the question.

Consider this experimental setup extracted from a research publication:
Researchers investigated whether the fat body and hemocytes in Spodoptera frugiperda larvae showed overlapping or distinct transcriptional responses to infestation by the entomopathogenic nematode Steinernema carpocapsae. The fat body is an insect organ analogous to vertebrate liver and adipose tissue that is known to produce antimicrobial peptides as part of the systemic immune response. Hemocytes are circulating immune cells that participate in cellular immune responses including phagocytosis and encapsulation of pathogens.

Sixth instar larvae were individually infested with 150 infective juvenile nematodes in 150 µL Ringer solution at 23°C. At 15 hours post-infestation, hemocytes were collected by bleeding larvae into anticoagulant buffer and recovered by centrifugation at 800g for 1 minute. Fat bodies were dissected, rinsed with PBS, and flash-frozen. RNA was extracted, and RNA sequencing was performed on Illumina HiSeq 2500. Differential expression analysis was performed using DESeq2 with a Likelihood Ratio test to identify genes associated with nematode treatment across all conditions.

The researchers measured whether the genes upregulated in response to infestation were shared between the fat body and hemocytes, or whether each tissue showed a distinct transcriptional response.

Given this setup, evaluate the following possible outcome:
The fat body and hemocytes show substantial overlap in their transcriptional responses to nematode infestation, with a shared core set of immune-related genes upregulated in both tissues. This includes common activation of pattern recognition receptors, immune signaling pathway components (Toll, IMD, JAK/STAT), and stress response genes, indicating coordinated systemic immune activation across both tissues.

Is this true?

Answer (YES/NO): NO